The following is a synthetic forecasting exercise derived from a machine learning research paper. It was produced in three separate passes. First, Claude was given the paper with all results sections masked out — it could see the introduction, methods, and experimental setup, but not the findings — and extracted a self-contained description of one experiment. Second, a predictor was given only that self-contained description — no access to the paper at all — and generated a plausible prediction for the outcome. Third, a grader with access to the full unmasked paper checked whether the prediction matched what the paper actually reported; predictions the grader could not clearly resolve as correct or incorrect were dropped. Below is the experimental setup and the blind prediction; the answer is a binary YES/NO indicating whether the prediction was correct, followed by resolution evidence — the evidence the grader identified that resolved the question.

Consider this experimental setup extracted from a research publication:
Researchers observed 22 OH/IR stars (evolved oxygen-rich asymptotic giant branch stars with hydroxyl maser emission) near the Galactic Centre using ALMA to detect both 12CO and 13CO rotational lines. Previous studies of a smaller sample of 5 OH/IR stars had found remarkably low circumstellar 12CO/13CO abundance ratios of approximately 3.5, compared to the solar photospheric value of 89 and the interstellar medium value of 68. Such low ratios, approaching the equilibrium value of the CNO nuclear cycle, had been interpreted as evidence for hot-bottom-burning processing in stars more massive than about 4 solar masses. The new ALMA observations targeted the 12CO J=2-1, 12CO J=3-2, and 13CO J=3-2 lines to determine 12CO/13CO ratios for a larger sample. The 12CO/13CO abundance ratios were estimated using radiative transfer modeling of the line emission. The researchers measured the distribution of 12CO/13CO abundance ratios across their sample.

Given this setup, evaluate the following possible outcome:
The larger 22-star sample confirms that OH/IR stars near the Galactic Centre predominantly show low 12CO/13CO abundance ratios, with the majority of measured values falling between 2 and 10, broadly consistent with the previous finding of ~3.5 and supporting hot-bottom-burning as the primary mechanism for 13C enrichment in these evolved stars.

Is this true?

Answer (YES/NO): NO